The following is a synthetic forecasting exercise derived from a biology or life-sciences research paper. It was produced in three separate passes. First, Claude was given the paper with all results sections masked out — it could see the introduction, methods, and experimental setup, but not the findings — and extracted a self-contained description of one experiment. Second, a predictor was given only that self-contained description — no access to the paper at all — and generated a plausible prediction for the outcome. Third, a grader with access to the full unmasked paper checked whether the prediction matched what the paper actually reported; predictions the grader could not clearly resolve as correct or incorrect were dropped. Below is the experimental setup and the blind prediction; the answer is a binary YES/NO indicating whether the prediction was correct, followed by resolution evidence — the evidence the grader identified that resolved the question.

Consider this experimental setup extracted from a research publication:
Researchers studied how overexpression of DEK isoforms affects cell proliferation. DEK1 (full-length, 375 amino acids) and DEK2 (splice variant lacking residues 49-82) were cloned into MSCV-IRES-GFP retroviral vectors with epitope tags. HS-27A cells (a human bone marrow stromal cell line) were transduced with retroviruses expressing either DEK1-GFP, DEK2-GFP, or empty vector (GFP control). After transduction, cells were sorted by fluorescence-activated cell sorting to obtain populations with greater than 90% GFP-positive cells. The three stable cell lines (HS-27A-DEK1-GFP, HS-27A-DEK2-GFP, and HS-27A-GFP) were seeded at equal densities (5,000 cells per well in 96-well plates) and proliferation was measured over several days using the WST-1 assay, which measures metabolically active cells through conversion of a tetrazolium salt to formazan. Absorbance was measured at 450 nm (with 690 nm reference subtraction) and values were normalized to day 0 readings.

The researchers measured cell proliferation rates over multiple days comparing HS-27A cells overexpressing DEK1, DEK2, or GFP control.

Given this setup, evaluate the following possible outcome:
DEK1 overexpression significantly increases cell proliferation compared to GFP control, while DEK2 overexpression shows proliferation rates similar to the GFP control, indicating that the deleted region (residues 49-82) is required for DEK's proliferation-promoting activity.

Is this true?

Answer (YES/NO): NO